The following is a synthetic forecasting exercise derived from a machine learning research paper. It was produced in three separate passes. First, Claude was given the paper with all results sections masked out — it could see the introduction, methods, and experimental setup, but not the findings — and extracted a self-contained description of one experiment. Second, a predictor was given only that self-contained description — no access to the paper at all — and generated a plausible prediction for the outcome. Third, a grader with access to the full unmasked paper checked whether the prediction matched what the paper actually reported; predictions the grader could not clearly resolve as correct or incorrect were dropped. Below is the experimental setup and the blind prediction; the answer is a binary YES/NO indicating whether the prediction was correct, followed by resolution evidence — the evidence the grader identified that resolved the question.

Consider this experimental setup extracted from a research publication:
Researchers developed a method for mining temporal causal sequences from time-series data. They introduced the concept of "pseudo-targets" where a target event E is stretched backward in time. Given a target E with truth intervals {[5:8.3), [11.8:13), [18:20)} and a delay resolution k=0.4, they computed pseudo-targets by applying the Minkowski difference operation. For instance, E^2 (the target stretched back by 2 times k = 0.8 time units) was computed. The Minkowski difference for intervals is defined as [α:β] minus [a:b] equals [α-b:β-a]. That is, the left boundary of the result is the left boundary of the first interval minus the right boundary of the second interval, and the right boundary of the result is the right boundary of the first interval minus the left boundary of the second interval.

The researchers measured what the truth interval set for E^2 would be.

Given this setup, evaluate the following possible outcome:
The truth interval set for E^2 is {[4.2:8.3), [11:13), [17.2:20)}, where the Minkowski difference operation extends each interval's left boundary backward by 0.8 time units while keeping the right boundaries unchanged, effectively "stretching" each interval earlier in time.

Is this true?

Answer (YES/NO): YES